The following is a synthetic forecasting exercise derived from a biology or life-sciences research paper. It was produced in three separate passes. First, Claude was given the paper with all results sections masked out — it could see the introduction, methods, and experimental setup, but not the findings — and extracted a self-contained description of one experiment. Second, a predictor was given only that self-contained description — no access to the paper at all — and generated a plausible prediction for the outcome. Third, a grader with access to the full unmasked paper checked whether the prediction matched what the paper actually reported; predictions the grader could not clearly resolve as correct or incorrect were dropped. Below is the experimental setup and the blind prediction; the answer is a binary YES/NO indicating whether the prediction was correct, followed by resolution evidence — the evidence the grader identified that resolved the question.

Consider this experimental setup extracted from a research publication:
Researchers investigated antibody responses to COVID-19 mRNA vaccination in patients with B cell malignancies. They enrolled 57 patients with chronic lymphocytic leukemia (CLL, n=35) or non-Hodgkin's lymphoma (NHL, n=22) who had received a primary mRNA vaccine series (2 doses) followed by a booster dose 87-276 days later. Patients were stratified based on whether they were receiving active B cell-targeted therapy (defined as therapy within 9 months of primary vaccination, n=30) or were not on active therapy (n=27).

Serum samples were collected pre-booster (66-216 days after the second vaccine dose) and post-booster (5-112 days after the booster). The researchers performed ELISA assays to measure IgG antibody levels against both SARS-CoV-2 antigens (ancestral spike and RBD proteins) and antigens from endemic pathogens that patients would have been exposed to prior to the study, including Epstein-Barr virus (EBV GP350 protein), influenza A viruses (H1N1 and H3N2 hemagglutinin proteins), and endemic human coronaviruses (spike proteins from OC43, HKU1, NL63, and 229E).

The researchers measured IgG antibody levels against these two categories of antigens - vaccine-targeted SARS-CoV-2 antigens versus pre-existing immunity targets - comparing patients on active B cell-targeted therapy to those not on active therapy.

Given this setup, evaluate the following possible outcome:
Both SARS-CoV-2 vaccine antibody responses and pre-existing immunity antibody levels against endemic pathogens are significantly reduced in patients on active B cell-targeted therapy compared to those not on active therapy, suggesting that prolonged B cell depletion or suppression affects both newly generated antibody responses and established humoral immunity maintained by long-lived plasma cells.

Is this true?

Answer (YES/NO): NO